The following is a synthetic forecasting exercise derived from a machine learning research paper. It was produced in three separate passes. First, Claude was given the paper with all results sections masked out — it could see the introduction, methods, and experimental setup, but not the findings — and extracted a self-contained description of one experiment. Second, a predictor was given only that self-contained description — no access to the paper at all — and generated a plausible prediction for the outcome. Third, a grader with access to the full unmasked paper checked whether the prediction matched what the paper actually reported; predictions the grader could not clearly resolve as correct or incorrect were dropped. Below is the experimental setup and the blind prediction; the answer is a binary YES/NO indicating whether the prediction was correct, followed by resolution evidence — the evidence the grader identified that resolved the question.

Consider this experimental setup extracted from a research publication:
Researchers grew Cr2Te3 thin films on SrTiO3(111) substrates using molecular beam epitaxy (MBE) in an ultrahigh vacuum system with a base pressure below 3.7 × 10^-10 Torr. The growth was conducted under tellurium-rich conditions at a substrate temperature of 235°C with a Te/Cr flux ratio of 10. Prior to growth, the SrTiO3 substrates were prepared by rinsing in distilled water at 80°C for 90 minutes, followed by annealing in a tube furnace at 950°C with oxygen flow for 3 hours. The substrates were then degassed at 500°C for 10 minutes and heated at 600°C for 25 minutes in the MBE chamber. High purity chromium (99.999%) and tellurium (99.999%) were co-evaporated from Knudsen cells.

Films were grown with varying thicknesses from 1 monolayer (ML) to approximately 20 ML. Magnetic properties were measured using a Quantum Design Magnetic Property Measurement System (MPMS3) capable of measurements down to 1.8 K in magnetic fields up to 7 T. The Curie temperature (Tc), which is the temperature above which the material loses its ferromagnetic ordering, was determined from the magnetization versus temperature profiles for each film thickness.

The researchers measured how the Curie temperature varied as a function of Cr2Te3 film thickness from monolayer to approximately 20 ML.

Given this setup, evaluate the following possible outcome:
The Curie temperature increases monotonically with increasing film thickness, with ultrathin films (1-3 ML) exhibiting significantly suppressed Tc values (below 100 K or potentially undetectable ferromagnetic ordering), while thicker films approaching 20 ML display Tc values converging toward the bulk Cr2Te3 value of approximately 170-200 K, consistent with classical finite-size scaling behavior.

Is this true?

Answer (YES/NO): NO